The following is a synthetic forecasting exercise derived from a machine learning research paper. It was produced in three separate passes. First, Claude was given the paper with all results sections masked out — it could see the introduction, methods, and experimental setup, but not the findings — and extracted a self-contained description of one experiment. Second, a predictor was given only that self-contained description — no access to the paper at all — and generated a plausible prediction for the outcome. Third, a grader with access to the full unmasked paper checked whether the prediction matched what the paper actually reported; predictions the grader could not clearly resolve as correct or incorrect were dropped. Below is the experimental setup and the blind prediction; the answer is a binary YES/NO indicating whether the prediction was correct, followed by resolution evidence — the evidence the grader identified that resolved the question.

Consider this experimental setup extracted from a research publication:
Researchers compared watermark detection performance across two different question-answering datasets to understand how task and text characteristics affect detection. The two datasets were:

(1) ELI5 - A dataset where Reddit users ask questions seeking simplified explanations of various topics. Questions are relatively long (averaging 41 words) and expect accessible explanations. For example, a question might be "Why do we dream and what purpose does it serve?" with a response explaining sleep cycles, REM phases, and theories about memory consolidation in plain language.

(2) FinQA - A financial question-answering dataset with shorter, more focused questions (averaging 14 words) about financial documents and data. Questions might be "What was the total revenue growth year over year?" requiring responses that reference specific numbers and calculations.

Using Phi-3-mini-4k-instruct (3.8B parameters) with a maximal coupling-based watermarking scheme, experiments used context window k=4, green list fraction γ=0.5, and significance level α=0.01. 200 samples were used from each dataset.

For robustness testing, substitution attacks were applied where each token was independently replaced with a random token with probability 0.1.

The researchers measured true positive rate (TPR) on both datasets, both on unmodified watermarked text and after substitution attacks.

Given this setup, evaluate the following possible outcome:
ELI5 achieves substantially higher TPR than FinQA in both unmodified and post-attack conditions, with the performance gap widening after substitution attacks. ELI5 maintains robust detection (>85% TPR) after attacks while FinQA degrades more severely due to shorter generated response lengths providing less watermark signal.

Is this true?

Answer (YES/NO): NO